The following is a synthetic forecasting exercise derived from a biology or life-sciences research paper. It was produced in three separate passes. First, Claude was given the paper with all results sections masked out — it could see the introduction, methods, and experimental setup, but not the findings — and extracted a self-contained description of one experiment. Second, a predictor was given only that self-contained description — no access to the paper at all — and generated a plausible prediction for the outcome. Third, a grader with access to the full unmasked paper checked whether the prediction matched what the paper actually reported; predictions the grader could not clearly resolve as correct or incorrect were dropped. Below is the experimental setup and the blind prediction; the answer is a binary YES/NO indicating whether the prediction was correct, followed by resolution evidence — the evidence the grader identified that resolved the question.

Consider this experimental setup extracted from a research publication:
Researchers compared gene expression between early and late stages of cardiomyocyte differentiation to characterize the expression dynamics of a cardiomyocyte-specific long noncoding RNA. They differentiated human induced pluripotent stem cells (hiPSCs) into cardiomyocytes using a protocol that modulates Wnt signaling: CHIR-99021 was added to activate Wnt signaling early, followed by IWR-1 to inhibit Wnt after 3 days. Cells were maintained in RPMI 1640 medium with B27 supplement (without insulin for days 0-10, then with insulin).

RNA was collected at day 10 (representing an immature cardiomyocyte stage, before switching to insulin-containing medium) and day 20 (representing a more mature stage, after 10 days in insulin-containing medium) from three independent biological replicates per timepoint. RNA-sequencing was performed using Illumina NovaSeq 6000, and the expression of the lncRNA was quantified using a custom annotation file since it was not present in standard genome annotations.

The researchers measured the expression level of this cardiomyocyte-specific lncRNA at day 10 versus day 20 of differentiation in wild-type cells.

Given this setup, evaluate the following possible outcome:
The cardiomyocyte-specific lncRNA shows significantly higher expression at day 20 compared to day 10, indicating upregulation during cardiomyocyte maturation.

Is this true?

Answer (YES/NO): YES